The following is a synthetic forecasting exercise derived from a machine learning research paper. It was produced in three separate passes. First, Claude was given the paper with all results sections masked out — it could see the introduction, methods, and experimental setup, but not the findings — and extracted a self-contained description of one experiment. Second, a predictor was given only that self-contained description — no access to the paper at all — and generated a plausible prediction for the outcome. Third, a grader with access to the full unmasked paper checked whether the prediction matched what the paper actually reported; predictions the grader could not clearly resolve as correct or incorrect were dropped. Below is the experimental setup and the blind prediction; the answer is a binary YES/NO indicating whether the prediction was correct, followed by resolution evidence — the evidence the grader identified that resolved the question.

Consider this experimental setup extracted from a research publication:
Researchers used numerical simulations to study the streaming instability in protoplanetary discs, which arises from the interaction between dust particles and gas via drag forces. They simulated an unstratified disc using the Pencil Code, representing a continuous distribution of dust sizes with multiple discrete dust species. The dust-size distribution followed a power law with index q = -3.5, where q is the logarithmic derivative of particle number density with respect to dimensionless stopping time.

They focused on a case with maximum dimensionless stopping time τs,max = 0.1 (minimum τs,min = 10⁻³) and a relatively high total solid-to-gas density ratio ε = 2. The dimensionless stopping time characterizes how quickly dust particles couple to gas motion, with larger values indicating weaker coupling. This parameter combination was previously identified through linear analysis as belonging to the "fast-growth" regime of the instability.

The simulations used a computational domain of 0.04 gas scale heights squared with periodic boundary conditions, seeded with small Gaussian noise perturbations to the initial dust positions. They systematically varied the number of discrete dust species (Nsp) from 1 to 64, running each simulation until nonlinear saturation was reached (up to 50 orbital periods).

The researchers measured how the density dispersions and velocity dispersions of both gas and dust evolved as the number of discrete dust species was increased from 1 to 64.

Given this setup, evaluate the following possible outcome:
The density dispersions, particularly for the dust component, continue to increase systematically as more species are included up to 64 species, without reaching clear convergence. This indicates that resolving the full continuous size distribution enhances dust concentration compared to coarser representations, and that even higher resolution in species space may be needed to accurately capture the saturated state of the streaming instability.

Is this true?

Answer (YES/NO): NO